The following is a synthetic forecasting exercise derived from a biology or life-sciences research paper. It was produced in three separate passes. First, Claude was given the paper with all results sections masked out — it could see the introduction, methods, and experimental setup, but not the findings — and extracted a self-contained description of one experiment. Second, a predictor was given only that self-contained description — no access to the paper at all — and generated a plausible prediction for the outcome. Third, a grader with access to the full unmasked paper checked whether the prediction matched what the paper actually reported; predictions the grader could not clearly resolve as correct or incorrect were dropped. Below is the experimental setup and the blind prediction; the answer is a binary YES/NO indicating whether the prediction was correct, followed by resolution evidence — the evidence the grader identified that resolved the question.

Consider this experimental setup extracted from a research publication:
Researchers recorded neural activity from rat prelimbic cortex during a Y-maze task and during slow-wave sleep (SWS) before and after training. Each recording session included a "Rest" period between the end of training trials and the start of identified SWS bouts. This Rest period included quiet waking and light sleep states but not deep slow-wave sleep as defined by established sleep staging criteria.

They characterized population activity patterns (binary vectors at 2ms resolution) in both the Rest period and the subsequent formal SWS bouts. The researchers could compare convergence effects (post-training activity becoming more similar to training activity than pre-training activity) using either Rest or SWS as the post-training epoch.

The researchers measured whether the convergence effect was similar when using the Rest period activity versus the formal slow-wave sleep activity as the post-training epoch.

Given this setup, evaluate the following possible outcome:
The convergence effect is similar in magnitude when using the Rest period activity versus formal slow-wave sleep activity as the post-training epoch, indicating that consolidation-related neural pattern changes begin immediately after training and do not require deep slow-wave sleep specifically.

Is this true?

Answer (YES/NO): NO